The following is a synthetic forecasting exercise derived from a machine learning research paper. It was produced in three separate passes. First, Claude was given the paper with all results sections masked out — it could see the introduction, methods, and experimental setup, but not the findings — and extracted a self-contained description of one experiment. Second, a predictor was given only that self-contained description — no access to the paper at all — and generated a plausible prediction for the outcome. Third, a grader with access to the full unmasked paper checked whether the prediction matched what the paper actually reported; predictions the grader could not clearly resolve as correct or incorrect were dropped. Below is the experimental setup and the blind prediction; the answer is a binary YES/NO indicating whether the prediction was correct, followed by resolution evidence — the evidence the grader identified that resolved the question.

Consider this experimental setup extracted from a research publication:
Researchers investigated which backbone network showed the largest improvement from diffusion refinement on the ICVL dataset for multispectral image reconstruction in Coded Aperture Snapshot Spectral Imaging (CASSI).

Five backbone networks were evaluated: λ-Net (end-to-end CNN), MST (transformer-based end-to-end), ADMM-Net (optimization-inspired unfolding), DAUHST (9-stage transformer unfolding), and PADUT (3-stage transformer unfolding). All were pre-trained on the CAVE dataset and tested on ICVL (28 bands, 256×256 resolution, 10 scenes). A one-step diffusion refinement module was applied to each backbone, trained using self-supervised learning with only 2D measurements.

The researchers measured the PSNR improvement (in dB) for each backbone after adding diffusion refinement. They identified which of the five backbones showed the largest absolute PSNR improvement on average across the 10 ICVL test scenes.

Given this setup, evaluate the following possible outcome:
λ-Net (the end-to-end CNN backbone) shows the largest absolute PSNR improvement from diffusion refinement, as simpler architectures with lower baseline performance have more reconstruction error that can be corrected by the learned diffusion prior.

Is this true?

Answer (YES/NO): NO